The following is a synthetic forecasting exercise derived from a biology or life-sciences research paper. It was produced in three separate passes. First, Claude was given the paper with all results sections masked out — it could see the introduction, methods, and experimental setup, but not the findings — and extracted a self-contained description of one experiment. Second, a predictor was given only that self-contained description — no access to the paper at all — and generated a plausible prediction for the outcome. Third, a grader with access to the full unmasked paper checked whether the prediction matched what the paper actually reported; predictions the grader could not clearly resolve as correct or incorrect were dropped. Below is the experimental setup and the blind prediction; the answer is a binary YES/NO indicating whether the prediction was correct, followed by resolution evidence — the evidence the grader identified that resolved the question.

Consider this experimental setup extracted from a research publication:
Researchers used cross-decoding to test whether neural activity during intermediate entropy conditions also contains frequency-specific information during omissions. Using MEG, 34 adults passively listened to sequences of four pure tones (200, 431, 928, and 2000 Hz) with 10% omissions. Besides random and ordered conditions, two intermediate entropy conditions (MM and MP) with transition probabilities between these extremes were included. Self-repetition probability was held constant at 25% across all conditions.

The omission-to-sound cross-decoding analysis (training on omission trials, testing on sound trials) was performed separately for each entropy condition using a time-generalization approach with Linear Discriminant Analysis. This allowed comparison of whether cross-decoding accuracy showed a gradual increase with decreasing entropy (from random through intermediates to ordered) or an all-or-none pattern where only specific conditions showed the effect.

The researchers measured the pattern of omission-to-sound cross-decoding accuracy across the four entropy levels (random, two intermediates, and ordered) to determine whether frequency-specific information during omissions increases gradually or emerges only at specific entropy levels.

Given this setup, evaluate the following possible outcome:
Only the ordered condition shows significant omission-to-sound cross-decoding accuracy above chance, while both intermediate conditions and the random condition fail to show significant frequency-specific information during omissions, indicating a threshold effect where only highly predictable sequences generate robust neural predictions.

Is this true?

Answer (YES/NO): NO